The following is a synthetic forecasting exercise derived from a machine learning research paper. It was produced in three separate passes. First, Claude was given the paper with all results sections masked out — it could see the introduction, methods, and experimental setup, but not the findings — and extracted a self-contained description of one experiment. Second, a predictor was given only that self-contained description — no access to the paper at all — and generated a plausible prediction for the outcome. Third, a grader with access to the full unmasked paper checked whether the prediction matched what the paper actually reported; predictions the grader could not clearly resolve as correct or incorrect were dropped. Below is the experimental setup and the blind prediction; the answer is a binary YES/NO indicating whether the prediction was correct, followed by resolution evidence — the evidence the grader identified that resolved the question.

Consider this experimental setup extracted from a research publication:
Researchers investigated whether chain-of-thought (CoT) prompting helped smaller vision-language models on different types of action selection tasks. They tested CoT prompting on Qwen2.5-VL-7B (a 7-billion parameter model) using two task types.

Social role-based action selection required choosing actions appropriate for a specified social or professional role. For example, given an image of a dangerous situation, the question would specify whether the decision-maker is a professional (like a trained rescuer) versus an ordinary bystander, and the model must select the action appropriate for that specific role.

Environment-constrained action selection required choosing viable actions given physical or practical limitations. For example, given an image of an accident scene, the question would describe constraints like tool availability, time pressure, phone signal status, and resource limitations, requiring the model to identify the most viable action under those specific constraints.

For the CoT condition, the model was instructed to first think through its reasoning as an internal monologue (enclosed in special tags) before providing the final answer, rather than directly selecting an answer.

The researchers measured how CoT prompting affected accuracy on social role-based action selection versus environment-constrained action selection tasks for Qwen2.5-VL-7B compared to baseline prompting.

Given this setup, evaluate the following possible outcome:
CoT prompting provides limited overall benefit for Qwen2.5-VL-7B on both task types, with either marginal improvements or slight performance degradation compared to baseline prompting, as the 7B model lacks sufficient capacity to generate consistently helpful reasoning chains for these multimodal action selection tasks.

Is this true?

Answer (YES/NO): YES